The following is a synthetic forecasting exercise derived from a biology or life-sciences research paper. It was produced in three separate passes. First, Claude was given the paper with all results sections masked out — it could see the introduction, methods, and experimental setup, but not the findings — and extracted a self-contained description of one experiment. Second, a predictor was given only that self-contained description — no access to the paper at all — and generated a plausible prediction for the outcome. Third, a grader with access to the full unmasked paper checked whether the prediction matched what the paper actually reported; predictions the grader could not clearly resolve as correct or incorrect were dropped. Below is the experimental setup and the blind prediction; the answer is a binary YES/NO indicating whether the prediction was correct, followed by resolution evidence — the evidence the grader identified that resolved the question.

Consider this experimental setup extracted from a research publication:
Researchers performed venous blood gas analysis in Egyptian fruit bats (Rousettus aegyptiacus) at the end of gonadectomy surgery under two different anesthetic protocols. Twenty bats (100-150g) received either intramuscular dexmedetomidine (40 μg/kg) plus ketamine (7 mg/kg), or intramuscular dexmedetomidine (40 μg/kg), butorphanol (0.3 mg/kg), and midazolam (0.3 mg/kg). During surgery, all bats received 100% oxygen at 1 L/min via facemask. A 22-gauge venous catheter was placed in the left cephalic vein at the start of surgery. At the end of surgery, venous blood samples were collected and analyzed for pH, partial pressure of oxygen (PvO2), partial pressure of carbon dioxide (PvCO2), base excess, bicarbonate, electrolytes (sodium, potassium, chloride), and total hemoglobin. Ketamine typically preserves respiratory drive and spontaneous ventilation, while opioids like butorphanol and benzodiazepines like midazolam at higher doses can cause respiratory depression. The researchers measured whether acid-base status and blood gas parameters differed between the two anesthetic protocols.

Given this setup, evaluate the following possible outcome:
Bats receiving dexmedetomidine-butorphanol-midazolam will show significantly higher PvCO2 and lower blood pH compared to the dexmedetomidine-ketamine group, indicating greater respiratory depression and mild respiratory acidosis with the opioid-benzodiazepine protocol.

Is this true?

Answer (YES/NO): NO